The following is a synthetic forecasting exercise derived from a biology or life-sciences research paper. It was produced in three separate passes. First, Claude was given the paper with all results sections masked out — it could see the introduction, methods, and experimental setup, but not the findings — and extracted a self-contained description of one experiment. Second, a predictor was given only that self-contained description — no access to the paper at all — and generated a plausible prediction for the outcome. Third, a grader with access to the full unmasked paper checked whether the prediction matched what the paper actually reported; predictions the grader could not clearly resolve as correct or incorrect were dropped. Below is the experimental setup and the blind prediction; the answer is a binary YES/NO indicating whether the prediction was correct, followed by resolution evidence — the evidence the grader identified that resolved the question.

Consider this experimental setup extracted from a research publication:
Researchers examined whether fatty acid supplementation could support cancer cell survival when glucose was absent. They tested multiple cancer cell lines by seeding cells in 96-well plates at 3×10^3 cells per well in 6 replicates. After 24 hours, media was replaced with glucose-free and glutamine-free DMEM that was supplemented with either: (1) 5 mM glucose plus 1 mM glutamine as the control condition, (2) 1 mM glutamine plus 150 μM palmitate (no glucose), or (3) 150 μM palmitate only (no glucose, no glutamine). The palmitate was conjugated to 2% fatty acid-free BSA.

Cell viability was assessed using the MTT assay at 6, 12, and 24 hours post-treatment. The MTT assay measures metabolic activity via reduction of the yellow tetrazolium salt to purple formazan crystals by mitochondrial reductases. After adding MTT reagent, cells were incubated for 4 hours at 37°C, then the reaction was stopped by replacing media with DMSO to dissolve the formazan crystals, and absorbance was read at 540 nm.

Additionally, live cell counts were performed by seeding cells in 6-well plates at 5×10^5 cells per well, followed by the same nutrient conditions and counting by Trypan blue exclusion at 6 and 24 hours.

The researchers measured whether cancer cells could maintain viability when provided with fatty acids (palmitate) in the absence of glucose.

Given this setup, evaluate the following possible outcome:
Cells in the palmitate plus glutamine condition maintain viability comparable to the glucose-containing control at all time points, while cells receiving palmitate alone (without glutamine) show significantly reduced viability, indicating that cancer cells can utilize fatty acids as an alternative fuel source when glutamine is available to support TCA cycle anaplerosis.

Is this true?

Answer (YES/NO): NO